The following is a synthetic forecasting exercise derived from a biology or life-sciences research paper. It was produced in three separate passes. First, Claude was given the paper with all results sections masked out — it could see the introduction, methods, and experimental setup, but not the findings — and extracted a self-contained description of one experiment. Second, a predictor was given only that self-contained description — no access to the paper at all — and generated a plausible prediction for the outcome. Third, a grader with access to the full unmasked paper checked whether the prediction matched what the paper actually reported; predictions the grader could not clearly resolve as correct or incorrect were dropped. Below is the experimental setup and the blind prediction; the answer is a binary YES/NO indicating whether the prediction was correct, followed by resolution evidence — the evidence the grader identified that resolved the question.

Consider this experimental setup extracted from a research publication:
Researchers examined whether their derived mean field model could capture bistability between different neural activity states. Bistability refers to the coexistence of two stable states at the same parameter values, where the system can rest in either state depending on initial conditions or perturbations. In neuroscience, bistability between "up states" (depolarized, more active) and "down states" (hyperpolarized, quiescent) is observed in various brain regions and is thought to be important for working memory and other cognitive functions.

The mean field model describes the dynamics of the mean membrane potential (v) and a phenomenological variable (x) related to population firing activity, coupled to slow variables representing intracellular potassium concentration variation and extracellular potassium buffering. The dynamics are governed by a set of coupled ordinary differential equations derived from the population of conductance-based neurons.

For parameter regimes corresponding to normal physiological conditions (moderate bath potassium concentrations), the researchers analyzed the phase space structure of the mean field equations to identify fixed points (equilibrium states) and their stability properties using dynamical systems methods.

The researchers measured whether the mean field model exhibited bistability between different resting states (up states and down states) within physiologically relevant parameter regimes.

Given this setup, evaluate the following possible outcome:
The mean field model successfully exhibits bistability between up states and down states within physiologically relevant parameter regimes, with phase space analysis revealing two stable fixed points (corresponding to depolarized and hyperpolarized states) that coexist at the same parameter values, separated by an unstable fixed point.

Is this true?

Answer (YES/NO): YES